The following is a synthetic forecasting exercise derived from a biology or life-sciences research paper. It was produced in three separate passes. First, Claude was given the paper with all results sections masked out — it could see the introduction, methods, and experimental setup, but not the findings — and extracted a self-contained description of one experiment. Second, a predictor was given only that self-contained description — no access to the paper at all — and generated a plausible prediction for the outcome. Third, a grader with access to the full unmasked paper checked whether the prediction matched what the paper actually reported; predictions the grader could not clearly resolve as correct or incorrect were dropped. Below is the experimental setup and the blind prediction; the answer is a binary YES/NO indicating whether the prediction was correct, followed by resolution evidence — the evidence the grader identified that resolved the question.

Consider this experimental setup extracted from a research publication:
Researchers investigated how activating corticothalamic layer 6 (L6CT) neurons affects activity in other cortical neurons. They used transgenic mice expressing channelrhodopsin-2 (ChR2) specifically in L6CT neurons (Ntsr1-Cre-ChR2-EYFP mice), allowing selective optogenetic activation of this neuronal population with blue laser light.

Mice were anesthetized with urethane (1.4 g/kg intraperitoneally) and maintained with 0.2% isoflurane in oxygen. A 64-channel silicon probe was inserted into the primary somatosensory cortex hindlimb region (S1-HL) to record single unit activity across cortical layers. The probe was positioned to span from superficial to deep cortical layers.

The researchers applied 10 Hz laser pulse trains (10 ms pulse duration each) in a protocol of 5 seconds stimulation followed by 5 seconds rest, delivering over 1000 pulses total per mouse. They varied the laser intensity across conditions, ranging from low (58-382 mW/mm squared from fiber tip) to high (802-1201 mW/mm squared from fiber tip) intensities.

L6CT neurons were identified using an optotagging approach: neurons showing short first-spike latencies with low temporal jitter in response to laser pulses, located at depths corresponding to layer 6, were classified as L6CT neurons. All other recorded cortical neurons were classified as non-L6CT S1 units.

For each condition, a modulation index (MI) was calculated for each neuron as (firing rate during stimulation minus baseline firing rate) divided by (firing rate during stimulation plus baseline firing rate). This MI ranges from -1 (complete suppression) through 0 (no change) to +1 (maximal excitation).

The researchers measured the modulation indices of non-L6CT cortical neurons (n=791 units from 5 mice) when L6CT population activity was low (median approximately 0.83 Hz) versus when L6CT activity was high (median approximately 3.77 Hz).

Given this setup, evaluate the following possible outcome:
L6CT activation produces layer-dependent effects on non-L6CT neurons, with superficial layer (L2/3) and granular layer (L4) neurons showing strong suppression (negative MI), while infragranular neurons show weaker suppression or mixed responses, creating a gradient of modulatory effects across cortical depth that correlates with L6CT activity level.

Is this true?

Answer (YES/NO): NO